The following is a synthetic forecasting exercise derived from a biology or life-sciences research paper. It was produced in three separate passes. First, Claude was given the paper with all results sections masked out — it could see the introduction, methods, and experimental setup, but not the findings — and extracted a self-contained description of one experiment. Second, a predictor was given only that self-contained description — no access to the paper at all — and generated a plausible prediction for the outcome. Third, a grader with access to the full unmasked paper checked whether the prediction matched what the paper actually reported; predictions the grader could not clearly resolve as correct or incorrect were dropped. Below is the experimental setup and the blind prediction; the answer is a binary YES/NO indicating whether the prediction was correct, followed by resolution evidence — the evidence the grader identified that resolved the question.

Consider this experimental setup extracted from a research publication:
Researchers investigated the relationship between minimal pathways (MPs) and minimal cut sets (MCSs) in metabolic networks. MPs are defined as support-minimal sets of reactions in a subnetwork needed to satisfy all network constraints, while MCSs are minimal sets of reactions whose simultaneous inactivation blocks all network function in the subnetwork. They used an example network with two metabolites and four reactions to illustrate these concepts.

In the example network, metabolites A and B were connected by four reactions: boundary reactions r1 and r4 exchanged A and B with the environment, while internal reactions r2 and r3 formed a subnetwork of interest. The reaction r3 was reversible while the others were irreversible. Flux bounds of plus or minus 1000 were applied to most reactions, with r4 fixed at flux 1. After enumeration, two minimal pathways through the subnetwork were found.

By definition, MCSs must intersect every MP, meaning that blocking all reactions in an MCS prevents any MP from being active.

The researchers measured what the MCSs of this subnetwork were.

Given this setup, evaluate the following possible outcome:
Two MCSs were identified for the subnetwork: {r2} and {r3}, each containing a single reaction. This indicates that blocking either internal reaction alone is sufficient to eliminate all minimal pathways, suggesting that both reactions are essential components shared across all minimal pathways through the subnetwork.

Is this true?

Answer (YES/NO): NO